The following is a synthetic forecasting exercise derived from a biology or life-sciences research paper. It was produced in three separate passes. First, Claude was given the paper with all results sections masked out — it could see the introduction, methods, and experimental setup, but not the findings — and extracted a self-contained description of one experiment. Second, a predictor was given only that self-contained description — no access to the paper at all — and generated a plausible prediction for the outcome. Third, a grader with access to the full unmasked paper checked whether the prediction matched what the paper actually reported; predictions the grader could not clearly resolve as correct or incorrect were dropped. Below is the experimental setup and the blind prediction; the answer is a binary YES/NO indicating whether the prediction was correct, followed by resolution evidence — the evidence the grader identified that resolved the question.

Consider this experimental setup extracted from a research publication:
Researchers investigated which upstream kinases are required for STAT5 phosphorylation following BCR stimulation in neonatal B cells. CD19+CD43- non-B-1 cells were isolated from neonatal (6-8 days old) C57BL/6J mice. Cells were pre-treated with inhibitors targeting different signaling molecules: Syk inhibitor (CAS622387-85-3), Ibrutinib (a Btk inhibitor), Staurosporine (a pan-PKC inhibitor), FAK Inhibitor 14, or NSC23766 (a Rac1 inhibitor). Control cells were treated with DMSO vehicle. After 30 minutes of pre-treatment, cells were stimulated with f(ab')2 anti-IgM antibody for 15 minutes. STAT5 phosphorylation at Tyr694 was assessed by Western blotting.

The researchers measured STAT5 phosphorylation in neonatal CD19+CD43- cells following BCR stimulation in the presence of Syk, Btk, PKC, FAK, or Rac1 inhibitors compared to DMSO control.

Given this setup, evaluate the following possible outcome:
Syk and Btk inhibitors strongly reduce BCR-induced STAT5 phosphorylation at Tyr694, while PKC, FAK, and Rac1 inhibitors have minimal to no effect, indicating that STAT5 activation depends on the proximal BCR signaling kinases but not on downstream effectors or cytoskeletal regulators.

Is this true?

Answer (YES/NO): NO